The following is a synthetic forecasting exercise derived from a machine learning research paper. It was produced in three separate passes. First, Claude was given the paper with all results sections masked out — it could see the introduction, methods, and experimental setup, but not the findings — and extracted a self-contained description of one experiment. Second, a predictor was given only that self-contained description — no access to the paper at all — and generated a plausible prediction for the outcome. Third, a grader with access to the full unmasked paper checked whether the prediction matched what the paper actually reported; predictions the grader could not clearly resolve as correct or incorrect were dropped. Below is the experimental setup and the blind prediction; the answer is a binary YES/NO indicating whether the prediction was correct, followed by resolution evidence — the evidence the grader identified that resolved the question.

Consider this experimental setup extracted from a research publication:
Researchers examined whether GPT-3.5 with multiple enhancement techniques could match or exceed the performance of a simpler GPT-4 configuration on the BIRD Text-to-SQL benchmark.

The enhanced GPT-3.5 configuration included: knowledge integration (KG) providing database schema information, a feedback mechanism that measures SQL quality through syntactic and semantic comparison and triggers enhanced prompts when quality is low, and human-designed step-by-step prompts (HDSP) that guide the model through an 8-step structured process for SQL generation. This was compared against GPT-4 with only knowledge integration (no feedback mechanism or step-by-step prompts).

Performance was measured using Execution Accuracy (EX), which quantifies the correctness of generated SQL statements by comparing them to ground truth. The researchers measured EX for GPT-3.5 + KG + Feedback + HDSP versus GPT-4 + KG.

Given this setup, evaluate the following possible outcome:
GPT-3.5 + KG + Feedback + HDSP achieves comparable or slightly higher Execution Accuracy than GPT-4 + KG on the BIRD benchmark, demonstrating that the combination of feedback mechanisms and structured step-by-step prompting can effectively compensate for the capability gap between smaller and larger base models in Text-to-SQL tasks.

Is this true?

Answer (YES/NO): NO